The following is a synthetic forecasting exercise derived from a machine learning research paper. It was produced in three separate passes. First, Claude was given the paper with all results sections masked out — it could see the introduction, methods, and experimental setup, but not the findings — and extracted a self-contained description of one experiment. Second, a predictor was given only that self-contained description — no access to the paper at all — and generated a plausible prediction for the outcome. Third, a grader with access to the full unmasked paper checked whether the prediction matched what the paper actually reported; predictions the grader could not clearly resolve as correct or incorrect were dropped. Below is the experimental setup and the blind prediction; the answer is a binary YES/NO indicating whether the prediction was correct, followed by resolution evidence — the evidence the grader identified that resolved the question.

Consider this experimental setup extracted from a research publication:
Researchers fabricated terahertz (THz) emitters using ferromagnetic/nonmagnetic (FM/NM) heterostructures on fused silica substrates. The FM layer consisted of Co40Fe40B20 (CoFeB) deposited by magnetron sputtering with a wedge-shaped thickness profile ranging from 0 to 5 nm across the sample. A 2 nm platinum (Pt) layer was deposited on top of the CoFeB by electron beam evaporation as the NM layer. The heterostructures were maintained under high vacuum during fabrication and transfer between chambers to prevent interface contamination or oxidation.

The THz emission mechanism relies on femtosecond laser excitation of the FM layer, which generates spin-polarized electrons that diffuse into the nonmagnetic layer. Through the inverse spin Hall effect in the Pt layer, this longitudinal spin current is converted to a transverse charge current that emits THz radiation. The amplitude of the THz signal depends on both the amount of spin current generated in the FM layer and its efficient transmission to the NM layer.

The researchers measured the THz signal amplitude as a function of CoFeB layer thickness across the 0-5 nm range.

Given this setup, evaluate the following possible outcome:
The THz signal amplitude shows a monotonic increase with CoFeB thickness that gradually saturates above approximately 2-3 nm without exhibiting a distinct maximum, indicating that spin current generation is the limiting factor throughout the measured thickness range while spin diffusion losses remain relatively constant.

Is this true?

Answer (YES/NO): NO